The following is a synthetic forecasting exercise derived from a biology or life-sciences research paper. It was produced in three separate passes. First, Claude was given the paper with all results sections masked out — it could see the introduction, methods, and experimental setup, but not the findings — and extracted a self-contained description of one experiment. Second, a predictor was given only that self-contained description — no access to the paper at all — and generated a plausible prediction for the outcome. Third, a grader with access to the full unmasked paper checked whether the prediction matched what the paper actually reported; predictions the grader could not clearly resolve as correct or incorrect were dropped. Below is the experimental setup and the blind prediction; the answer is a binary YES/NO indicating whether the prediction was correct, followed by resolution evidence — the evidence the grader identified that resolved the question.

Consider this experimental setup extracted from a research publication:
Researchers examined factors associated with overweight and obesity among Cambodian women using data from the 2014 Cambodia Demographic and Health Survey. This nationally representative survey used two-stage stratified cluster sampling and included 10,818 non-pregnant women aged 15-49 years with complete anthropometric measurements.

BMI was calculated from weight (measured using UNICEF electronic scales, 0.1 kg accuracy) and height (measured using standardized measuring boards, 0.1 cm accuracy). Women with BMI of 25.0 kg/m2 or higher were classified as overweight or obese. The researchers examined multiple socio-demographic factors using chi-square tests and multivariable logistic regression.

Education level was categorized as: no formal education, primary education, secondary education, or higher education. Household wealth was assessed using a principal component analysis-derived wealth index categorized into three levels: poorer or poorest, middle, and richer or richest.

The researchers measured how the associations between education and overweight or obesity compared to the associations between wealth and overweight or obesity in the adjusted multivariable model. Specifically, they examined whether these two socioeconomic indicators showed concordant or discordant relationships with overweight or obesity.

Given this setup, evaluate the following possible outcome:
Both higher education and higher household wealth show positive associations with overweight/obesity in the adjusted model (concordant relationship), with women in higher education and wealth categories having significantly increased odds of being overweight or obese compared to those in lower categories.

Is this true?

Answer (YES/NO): NO